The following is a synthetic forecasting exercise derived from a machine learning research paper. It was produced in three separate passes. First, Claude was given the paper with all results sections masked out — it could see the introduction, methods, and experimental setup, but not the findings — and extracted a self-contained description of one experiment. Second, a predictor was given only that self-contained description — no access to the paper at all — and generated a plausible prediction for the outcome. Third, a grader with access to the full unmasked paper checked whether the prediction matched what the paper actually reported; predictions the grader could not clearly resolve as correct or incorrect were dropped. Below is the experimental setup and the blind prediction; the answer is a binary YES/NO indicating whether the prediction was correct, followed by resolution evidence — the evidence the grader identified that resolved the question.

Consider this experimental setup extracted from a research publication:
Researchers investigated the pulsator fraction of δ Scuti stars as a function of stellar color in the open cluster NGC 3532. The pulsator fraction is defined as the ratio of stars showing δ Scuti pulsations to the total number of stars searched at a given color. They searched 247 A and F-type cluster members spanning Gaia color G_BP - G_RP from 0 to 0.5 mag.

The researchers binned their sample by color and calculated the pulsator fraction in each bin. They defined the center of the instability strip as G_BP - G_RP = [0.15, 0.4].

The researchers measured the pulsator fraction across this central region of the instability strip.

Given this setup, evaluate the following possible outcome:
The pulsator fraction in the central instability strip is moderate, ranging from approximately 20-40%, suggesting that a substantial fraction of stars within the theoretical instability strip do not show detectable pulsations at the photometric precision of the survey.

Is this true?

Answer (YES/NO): NO